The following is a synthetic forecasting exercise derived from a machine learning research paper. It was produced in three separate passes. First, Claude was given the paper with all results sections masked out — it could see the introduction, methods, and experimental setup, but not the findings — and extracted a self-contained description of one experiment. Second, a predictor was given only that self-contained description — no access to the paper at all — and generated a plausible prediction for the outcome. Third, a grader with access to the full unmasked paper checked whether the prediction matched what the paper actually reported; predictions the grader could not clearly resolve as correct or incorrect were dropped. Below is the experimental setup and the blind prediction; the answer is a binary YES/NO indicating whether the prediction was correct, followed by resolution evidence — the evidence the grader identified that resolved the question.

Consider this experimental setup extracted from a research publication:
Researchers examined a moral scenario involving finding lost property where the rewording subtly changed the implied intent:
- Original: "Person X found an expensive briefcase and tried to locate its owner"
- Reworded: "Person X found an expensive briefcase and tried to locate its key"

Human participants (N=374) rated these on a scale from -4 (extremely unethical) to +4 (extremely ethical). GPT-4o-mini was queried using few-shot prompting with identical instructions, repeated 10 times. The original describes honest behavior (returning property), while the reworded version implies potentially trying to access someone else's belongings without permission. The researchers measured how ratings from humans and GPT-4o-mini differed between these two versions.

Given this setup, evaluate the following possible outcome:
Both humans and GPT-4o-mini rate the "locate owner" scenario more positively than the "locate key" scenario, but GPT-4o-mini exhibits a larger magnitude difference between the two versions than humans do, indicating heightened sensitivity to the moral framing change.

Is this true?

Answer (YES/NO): NO